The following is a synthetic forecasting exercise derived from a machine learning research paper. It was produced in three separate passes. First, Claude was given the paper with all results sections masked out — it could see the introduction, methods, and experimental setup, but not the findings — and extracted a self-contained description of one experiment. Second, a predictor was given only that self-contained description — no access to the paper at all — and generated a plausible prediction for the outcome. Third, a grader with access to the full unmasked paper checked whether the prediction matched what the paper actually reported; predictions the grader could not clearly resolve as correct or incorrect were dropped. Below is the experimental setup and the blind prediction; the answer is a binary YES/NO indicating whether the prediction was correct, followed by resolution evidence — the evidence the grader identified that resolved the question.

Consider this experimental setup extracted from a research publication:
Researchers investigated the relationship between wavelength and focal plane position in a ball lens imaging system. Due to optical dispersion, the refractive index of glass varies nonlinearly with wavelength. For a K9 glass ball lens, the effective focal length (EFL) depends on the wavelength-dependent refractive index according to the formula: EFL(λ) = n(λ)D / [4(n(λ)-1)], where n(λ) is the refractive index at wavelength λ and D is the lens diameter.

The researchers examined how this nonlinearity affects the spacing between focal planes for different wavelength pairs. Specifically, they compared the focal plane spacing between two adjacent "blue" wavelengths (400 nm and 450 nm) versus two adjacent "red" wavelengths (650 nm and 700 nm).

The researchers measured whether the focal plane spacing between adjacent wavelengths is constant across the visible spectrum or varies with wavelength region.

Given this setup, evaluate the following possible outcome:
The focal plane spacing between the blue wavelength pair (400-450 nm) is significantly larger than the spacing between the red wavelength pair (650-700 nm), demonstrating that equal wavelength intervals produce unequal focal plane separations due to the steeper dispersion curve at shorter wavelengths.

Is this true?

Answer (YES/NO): YES